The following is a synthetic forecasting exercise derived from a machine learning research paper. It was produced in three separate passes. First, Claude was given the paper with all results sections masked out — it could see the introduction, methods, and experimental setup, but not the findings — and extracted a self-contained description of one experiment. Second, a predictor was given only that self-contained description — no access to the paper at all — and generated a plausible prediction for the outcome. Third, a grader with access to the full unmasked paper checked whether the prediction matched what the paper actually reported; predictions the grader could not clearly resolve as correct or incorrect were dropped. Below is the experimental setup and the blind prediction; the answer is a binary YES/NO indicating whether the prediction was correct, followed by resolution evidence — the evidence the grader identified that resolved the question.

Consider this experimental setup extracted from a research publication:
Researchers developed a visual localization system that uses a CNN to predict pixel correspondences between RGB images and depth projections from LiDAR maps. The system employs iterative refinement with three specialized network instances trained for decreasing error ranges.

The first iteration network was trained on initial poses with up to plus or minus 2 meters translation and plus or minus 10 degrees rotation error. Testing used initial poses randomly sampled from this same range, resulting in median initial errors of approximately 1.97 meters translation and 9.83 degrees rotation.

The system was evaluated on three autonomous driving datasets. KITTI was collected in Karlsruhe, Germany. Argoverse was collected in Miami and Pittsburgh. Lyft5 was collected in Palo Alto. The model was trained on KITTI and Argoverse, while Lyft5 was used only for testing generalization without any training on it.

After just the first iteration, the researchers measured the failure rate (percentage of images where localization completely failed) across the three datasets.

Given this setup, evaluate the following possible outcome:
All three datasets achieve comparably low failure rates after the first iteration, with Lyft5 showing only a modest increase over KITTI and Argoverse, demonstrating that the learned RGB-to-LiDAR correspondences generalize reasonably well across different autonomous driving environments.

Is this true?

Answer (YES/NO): NO